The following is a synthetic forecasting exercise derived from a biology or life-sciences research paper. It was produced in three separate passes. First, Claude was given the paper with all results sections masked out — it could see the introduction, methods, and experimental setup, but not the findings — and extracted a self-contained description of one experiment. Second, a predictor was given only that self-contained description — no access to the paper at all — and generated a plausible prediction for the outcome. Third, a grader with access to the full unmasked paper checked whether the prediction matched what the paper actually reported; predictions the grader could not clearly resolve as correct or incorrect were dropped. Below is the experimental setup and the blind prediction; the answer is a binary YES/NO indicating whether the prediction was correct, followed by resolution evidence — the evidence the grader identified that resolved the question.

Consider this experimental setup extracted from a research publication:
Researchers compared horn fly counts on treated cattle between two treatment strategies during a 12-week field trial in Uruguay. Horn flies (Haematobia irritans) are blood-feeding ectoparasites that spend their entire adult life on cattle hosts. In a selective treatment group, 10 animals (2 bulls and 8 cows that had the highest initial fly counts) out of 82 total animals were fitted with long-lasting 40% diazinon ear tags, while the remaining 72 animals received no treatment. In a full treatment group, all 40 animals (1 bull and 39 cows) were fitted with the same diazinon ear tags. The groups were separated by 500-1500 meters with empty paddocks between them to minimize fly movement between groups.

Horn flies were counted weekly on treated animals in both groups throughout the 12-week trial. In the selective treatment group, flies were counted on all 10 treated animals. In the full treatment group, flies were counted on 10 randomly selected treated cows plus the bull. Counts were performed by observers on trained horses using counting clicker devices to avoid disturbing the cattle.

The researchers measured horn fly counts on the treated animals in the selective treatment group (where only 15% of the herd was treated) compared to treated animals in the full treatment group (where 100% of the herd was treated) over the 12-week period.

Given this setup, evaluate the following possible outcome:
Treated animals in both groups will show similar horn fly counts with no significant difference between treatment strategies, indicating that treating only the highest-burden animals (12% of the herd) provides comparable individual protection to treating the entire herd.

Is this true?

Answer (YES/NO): NO